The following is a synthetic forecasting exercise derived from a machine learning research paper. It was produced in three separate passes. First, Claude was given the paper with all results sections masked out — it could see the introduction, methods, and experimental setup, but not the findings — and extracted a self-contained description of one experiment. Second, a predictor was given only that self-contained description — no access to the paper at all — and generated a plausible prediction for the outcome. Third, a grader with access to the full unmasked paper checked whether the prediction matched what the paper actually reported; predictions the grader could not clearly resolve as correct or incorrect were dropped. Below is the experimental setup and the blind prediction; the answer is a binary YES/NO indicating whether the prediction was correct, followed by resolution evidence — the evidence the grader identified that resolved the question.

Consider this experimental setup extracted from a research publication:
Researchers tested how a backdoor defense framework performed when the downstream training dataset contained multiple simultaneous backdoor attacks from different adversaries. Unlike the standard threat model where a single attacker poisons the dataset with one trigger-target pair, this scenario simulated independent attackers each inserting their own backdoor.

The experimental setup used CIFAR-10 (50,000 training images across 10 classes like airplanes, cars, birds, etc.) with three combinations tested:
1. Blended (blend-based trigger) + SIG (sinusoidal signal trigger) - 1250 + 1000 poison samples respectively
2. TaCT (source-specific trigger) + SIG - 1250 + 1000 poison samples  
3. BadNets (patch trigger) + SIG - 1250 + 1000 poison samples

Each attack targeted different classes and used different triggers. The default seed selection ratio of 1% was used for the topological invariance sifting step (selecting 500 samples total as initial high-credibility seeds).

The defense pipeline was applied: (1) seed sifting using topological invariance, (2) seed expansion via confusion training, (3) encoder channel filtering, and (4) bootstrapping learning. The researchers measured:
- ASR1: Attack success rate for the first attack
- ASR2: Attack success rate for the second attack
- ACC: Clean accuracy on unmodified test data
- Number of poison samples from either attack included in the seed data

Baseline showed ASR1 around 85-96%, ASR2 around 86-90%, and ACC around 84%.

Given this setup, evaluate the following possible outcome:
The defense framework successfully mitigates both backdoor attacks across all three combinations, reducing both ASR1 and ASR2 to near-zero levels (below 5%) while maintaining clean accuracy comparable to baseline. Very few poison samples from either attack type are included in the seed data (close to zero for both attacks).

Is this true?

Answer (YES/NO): NO